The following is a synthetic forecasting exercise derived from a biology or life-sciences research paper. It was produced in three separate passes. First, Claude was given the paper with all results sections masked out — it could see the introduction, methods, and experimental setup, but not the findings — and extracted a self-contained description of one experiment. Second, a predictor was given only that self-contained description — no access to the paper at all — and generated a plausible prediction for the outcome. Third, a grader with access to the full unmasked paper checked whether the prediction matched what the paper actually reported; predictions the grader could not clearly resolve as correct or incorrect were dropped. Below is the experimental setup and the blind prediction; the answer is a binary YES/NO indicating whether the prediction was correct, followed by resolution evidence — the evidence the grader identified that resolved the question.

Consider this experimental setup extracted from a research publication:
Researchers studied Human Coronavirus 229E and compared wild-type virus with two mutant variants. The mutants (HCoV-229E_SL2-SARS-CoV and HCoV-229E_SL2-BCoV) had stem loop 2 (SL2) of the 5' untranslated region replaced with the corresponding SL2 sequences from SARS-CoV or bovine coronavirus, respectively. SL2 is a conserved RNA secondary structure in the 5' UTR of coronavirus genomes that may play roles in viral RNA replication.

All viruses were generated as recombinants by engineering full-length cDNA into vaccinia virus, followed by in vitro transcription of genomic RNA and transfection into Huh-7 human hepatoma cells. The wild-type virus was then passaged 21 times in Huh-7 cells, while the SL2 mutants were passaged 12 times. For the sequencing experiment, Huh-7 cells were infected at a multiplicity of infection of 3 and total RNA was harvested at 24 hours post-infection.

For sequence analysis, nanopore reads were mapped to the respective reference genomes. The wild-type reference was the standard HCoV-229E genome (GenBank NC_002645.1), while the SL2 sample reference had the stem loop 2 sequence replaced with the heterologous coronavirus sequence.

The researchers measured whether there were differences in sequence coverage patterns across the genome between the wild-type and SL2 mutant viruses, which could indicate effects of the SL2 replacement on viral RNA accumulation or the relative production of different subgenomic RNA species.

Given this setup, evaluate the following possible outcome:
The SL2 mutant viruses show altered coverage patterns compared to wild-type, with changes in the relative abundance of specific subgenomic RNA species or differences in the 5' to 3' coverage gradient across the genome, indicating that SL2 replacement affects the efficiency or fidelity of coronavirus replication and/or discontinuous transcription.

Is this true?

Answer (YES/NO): NO